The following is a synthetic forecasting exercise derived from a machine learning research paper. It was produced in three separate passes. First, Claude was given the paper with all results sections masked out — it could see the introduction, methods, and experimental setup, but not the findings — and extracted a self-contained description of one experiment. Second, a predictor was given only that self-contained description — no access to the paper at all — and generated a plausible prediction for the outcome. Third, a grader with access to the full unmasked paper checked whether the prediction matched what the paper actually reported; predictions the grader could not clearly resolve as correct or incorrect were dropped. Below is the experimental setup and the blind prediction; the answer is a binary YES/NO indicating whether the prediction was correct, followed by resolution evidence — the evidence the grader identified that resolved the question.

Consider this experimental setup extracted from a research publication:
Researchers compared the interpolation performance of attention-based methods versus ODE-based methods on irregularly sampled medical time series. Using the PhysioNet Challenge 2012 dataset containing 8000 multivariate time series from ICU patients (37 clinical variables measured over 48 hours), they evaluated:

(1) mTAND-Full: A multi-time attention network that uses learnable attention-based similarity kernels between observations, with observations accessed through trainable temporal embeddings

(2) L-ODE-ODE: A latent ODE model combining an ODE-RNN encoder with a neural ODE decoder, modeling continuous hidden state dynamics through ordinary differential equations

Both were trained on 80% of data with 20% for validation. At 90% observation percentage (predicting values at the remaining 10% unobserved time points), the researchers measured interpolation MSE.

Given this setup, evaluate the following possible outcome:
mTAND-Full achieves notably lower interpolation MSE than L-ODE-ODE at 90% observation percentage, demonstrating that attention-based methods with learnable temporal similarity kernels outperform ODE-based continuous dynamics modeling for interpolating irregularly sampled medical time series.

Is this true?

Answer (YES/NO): YES